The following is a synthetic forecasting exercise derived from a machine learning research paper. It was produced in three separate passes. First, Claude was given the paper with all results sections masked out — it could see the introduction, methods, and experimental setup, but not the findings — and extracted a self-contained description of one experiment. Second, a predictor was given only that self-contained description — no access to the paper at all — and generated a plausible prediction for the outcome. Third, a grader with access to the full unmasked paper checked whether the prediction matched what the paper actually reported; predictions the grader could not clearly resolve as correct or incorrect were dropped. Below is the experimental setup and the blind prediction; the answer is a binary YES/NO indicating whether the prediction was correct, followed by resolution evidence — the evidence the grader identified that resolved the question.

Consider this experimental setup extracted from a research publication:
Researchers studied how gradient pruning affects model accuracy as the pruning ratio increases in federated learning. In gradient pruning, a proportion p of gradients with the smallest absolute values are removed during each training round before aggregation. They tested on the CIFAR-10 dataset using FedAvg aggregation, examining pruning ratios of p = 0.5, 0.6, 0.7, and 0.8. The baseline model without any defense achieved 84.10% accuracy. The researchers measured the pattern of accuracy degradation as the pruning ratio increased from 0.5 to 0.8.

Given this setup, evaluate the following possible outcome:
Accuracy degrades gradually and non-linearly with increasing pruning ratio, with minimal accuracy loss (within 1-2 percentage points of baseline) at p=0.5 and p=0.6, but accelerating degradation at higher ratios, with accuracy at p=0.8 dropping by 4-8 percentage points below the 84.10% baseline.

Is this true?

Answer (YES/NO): NO